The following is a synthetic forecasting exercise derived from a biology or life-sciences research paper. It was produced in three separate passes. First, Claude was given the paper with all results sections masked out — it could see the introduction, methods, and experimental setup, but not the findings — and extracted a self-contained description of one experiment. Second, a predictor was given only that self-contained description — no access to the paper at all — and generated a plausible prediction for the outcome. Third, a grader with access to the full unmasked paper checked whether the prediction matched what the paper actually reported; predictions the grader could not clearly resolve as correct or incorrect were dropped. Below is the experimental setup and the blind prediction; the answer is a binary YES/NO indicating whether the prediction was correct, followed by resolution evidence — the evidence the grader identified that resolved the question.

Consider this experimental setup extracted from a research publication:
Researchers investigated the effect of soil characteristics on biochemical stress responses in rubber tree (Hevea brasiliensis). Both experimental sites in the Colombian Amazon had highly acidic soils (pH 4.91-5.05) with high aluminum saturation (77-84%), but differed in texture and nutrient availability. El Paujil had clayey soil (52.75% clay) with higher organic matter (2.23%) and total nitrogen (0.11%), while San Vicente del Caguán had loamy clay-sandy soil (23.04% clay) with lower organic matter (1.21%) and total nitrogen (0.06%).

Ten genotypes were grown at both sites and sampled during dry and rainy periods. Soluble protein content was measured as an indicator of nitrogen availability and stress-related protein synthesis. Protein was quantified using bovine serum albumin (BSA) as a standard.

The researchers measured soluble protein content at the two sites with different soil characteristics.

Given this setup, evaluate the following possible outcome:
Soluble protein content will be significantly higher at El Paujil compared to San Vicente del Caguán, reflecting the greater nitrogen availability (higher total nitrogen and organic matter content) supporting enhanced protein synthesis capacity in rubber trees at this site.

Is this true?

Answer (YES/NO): NO